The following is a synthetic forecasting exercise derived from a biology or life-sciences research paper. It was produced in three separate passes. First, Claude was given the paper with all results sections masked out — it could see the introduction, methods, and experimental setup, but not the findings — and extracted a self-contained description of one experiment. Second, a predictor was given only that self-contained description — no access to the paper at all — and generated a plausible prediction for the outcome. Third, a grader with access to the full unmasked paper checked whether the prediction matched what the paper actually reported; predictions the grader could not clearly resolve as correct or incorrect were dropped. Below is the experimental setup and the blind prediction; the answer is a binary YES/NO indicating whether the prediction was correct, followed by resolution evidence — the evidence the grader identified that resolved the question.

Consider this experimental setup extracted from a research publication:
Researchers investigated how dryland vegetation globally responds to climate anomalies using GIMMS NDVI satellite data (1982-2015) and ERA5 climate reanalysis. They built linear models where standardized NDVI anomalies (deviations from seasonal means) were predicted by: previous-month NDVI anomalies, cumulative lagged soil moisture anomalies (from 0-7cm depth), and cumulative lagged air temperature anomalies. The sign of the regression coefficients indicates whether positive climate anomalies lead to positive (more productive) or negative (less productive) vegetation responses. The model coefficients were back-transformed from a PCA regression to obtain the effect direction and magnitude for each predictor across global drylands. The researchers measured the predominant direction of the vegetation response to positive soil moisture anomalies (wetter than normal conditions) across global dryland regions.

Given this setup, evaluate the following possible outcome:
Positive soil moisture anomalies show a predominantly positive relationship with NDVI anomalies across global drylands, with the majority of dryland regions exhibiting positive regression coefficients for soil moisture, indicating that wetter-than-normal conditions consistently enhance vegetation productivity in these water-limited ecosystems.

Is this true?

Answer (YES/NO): YES